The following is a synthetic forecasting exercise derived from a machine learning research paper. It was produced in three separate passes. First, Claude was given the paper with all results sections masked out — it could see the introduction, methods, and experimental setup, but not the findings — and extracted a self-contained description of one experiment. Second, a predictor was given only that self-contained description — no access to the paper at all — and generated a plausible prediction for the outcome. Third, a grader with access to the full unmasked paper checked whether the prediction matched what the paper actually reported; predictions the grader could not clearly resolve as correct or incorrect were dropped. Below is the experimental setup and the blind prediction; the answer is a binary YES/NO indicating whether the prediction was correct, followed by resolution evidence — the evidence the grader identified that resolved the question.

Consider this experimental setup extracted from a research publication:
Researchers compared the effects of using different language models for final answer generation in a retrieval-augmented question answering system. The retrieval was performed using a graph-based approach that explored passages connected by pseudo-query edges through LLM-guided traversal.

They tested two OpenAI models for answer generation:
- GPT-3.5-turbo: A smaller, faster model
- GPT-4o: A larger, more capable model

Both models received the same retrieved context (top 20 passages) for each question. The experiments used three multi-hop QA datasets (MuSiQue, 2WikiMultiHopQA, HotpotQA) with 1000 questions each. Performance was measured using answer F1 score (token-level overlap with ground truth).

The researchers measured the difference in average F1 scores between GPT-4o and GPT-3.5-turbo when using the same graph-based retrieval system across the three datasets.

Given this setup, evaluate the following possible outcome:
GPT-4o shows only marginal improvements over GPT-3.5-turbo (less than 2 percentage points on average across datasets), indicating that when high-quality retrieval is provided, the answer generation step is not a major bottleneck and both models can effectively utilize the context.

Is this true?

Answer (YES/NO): NO